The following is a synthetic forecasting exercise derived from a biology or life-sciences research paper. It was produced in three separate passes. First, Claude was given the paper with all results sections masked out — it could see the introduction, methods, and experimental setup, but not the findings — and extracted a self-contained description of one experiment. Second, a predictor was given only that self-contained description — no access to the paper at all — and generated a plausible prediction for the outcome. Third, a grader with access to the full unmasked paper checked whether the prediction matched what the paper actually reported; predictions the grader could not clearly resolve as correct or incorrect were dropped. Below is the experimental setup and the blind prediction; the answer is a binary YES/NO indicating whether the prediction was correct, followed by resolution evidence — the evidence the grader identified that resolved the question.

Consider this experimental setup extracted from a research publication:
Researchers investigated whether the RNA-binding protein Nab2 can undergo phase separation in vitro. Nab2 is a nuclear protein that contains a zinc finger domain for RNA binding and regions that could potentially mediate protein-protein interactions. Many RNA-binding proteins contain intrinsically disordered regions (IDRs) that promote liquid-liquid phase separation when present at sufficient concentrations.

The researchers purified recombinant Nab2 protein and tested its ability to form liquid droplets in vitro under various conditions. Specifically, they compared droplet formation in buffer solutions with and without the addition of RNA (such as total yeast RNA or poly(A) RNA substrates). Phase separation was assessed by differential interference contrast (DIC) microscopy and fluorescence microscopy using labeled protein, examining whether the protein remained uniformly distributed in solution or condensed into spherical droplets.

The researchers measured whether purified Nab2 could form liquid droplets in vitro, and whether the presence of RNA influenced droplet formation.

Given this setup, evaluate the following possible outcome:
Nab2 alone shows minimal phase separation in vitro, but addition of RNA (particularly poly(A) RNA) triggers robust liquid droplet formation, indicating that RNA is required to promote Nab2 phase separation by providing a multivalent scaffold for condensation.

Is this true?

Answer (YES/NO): YES